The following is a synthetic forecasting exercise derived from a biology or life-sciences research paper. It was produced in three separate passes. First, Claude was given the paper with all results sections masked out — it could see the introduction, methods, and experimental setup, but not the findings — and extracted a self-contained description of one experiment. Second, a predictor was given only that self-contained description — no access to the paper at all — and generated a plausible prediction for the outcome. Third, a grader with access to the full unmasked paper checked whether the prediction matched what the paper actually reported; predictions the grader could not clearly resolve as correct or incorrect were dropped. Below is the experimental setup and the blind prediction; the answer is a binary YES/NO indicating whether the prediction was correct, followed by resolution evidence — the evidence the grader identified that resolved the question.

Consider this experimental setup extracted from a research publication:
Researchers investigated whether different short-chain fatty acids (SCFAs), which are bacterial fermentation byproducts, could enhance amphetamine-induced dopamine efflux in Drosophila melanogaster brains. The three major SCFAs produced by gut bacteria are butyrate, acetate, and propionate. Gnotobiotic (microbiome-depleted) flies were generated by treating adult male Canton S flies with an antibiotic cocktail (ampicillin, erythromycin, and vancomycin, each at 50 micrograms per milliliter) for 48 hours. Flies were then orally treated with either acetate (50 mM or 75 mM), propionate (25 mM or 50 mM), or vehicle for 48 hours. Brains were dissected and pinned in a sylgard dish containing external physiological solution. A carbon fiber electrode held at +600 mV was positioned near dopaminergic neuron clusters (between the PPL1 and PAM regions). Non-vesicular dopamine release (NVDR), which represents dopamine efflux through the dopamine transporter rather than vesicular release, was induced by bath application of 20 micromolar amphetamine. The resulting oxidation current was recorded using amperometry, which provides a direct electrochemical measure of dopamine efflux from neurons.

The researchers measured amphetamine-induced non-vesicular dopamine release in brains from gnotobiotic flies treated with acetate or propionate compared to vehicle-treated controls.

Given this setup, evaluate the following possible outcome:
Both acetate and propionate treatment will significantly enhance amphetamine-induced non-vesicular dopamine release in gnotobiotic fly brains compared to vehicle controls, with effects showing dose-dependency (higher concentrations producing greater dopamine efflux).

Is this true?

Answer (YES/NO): NO